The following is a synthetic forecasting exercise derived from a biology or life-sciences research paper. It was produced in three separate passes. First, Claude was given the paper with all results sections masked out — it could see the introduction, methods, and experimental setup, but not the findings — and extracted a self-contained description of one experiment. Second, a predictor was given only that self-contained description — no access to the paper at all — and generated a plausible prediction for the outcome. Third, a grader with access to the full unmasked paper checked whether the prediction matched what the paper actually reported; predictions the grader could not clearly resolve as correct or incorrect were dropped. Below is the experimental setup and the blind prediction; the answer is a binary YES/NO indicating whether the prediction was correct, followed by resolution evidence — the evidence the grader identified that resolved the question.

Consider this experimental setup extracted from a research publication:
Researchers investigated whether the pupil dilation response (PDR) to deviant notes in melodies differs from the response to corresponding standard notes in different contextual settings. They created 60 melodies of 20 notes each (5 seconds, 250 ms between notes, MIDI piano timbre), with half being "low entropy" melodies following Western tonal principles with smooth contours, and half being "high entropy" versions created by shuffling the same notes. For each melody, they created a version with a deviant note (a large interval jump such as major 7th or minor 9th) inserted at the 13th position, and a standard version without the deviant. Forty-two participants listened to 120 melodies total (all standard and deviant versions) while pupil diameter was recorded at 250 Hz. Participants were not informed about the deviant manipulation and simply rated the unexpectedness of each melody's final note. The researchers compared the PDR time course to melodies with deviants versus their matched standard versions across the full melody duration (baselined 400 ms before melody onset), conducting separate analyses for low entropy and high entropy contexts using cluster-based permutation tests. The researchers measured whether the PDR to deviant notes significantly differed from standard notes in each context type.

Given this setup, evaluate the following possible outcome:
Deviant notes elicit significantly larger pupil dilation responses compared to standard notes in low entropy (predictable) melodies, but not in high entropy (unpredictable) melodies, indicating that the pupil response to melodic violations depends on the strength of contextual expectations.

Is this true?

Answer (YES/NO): YES